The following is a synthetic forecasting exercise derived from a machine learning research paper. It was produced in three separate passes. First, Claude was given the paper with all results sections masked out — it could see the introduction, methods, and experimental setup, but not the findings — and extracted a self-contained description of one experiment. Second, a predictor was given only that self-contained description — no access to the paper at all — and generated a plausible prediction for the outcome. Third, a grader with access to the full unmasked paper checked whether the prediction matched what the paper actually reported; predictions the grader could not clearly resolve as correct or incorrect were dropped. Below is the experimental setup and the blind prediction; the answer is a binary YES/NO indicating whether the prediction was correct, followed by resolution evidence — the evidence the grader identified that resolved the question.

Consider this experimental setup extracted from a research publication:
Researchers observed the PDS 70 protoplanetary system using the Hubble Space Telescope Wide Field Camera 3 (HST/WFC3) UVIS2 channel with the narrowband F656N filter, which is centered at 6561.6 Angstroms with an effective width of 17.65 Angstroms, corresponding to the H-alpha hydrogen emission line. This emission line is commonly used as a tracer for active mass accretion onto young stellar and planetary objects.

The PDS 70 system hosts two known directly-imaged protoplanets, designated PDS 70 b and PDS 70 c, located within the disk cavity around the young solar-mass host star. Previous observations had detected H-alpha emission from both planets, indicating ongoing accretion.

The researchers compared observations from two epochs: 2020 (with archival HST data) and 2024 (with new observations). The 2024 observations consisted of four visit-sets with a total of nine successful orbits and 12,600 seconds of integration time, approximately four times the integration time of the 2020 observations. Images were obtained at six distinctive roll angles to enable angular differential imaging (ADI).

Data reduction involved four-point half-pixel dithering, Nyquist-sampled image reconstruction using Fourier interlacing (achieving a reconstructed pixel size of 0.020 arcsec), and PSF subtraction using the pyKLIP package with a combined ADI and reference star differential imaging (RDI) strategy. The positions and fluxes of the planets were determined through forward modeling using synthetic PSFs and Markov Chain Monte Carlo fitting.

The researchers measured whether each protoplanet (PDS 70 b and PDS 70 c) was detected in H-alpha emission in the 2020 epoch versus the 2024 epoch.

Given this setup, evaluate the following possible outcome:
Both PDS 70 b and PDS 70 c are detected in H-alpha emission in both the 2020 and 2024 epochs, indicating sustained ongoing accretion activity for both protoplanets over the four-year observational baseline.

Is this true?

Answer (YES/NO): NO